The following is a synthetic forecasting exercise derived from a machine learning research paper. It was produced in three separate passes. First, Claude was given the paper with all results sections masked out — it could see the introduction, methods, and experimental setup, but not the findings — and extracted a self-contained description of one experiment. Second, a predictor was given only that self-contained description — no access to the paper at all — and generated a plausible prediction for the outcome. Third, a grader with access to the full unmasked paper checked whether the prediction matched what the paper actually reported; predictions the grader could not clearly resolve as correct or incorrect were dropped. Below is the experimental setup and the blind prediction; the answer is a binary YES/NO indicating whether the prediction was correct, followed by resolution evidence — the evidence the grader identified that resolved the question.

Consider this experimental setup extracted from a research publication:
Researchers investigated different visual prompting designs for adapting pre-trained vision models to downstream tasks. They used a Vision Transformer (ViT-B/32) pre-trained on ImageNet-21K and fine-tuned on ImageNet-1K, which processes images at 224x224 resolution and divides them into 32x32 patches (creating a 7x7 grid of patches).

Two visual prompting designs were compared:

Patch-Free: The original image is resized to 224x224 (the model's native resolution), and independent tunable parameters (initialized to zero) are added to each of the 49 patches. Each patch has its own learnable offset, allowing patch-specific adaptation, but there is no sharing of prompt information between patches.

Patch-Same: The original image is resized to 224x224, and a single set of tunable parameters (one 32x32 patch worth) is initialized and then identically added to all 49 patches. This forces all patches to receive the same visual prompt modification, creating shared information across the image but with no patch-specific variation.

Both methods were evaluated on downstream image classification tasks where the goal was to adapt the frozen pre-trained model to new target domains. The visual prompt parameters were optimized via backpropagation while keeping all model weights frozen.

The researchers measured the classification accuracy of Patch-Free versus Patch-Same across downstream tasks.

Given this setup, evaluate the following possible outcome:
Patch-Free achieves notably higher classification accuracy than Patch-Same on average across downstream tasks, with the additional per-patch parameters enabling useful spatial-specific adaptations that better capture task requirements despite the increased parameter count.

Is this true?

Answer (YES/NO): NO